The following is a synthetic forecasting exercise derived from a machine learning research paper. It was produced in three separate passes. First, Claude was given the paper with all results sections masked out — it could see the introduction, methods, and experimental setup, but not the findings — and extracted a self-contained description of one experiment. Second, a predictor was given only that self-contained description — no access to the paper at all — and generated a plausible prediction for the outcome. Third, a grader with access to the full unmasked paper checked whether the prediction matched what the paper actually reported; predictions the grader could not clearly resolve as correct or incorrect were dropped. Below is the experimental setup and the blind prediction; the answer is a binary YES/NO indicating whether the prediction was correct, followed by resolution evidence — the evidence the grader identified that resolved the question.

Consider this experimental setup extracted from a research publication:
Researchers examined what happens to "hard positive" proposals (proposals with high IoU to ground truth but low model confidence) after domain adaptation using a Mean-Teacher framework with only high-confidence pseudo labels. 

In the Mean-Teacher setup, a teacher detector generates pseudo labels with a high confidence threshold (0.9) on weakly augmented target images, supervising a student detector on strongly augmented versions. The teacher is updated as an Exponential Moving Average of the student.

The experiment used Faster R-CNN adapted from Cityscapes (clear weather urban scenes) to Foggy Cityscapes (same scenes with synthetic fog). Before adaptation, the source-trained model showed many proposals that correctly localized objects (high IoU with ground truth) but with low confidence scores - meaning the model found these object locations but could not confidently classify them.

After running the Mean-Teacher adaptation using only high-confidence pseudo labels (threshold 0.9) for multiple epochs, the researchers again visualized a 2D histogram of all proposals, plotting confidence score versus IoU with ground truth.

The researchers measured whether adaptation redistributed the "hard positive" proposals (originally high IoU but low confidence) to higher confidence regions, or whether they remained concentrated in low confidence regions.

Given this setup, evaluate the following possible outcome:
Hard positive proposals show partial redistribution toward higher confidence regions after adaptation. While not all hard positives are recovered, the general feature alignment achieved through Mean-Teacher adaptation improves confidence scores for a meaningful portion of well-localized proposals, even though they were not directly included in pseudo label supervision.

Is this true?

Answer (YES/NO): NO